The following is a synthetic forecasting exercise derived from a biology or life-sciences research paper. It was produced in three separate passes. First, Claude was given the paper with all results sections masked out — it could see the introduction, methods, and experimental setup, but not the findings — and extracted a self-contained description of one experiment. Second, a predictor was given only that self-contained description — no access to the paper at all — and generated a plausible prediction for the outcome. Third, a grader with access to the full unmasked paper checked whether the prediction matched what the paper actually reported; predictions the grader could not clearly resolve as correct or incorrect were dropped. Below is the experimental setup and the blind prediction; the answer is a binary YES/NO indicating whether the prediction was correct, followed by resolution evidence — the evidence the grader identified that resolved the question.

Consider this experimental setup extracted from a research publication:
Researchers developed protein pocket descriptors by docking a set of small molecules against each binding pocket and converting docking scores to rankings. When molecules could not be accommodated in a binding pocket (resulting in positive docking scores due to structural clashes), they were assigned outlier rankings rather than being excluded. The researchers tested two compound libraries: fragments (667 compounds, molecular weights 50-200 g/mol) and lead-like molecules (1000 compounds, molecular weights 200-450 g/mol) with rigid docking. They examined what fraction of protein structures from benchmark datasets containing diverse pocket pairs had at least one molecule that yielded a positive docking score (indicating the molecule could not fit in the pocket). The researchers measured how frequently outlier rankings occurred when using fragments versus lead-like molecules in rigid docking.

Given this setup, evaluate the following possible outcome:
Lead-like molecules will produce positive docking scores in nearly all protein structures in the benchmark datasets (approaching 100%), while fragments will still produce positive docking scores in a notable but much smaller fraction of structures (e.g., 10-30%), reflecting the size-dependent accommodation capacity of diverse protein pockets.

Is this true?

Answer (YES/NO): NO